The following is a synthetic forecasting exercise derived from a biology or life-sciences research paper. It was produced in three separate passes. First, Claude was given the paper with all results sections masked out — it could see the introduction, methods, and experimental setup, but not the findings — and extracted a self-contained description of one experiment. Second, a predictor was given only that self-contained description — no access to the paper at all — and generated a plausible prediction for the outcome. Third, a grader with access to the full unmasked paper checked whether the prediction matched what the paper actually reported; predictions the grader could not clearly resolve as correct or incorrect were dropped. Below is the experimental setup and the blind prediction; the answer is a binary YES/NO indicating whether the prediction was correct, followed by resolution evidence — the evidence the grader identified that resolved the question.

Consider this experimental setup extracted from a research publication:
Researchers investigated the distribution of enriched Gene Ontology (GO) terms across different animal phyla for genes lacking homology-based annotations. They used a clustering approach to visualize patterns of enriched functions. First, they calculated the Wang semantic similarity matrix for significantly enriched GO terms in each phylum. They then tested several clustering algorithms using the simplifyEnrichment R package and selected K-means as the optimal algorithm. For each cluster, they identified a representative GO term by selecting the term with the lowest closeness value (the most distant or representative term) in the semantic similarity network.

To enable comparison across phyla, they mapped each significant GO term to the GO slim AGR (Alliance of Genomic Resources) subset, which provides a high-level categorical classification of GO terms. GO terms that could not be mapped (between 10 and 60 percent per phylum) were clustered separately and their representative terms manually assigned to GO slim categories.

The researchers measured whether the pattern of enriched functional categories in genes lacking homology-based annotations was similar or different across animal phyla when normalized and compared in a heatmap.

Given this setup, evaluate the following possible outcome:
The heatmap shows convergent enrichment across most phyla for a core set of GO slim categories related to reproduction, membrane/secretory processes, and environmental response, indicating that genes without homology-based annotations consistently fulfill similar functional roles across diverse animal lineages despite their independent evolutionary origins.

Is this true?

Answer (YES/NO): NO